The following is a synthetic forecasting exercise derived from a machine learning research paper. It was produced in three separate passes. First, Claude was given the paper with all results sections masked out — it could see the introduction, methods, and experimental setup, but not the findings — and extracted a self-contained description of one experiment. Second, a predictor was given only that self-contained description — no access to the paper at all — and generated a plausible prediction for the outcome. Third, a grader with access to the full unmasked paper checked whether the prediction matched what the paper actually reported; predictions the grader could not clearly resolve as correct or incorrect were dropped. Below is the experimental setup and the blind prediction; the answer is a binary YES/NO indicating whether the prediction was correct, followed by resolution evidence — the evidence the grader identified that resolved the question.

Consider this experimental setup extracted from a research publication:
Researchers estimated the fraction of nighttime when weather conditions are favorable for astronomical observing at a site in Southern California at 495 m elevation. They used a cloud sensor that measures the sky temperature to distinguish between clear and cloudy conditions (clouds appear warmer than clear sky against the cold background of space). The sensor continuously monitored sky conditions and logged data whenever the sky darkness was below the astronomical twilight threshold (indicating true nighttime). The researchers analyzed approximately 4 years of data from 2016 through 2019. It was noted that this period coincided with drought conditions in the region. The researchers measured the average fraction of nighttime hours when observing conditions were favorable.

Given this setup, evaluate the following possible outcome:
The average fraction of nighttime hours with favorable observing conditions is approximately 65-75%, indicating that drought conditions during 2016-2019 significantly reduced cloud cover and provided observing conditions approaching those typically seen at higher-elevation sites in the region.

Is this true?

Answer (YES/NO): NO